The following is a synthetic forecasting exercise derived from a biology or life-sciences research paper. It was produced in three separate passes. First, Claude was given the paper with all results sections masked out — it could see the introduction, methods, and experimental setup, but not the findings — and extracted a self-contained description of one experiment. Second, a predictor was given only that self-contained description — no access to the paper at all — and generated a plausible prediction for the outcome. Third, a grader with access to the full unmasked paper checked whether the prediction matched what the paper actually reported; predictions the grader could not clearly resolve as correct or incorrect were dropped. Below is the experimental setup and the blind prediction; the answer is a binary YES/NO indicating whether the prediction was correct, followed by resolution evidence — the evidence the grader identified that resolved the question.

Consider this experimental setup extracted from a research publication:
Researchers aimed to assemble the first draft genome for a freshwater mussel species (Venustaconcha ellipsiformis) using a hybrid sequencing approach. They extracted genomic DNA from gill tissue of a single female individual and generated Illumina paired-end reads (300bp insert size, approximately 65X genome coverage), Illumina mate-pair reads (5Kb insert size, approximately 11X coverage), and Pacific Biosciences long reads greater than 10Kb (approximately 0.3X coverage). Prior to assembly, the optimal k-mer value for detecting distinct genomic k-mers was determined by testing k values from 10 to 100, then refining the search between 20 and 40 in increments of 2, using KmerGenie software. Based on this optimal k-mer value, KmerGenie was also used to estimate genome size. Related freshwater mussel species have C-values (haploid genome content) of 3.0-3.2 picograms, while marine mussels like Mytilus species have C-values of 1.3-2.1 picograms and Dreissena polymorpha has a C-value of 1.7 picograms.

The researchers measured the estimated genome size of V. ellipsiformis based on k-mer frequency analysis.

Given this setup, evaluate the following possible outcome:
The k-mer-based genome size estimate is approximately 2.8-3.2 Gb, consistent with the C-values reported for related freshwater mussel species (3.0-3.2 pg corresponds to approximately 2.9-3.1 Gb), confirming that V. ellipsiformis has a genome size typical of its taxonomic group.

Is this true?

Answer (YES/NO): NO